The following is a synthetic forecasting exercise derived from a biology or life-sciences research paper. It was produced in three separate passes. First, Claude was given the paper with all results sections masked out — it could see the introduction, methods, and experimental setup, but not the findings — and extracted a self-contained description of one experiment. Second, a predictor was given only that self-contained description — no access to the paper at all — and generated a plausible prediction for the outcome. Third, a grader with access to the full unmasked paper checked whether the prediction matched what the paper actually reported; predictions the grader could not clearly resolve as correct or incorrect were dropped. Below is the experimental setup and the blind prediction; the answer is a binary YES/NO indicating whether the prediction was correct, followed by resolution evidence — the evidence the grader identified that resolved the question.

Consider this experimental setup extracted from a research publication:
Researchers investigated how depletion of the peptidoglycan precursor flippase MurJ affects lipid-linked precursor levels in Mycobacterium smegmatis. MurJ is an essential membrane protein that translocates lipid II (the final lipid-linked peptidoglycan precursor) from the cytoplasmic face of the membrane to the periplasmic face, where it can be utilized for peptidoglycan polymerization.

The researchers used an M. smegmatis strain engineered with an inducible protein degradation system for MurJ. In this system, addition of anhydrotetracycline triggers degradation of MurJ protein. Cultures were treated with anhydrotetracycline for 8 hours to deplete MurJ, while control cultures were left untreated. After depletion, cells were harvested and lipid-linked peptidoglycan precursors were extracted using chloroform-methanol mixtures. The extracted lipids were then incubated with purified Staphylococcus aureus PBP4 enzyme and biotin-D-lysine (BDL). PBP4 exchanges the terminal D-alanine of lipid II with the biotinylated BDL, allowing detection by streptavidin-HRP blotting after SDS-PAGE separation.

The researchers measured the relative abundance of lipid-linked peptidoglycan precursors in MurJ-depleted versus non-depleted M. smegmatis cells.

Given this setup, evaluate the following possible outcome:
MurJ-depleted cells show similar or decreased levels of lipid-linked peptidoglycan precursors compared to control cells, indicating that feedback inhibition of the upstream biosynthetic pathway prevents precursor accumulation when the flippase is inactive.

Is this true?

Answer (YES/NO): NO